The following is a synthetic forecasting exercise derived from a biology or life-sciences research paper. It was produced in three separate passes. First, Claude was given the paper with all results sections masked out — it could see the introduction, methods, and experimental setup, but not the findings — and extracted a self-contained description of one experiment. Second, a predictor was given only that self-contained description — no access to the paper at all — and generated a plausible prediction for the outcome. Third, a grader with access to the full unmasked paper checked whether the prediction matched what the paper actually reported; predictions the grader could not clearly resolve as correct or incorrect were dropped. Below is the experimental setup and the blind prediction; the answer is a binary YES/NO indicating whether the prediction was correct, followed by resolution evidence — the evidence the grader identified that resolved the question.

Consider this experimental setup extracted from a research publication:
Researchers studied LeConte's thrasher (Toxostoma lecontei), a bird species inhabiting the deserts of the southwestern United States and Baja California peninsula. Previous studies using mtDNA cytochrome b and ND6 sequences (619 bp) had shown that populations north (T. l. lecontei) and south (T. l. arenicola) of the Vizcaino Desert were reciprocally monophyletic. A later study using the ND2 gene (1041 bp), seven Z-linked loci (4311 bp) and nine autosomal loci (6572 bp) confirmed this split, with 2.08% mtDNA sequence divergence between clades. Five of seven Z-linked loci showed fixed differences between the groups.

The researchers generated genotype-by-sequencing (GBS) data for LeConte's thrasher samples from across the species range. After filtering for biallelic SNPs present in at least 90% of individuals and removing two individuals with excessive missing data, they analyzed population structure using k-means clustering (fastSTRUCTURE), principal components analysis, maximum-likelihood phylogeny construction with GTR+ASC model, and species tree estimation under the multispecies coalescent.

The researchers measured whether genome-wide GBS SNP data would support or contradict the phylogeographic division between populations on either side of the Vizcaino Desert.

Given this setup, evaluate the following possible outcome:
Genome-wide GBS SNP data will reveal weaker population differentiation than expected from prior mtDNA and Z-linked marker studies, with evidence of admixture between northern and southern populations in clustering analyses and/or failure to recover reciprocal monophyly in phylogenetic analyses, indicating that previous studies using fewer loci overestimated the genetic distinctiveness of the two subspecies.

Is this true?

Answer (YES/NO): NO